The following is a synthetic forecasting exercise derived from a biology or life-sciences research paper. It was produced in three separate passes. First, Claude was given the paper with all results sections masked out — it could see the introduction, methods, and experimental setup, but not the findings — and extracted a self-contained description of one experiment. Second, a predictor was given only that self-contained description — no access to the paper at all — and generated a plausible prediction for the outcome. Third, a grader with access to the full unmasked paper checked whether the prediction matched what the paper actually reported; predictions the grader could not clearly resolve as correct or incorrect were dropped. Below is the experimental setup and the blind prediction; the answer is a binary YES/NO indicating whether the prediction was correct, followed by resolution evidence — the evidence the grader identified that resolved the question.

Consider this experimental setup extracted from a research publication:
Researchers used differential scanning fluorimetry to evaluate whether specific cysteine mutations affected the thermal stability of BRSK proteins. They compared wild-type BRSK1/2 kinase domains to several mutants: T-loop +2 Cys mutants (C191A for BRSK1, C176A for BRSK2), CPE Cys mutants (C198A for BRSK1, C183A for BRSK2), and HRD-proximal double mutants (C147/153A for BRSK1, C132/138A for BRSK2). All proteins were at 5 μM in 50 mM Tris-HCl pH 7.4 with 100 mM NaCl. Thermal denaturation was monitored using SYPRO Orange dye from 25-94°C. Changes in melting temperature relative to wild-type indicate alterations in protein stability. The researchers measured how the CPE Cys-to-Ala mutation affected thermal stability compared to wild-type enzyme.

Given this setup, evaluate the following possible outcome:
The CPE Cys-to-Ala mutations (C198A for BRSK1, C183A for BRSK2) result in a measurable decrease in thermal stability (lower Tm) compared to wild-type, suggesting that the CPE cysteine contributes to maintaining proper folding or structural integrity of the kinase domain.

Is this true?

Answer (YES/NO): NO